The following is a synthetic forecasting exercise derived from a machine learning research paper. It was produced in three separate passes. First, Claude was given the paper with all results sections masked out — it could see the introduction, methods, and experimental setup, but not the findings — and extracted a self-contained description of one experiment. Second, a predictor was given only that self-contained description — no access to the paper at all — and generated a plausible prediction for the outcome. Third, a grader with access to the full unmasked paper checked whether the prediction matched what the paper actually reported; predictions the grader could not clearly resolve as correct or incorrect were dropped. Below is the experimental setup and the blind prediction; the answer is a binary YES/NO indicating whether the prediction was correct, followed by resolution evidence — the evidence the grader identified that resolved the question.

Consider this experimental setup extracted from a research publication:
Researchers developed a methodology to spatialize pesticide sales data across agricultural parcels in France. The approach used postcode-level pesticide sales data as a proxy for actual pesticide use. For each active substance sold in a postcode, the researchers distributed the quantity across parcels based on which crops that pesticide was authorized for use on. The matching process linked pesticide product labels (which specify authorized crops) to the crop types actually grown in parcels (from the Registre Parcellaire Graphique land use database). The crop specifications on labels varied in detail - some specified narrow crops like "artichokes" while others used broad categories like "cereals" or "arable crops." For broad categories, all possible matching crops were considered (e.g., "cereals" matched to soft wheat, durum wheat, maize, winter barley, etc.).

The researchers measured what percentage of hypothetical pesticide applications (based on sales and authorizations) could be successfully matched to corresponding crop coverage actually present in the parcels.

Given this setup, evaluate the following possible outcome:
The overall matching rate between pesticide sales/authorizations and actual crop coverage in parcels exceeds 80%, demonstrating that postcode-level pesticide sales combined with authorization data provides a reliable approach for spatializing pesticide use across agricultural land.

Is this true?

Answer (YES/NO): NO